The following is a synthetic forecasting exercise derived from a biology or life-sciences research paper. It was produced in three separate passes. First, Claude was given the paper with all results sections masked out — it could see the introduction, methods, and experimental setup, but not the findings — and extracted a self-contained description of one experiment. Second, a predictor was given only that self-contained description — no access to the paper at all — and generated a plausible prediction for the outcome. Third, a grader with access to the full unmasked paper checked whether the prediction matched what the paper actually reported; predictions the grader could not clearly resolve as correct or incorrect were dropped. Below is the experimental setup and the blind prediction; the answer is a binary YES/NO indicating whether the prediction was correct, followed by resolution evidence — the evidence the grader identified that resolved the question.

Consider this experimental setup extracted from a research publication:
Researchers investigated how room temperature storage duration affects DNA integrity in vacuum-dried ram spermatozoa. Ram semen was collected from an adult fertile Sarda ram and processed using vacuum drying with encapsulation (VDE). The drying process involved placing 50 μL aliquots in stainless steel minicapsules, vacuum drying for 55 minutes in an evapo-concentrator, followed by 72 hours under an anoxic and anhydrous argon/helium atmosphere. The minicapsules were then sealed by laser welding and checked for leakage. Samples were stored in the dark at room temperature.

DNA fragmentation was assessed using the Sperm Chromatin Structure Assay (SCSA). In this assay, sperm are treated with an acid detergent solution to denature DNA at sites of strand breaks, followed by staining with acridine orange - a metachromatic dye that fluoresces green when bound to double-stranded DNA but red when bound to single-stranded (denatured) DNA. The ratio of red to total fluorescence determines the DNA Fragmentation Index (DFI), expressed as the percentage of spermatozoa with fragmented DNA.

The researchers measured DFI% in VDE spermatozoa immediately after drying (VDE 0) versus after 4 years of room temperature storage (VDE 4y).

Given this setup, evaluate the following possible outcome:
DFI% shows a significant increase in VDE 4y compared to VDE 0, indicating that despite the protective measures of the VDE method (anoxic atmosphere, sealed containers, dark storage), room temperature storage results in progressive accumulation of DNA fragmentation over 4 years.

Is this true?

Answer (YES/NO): YES